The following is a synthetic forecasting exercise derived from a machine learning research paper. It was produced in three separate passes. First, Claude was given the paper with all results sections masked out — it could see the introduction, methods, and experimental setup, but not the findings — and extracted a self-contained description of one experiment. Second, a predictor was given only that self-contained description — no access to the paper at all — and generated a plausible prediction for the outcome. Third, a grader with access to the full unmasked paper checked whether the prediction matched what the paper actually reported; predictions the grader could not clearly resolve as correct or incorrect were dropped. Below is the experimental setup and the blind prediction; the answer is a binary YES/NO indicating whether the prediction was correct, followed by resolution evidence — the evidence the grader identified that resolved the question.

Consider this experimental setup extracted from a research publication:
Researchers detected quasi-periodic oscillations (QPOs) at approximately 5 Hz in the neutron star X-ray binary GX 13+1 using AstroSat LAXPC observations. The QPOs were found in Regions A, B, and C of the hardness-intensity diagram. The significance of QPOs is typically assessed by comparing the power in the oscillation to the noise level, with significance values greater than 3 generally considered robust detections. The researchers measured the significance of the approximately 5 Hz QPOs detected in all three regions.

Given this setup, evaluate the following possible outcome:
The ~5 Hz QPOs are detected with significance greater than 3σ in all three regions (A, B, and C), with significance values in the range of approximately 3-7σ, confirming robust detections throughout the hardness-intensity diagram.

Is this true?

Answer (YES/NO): NO